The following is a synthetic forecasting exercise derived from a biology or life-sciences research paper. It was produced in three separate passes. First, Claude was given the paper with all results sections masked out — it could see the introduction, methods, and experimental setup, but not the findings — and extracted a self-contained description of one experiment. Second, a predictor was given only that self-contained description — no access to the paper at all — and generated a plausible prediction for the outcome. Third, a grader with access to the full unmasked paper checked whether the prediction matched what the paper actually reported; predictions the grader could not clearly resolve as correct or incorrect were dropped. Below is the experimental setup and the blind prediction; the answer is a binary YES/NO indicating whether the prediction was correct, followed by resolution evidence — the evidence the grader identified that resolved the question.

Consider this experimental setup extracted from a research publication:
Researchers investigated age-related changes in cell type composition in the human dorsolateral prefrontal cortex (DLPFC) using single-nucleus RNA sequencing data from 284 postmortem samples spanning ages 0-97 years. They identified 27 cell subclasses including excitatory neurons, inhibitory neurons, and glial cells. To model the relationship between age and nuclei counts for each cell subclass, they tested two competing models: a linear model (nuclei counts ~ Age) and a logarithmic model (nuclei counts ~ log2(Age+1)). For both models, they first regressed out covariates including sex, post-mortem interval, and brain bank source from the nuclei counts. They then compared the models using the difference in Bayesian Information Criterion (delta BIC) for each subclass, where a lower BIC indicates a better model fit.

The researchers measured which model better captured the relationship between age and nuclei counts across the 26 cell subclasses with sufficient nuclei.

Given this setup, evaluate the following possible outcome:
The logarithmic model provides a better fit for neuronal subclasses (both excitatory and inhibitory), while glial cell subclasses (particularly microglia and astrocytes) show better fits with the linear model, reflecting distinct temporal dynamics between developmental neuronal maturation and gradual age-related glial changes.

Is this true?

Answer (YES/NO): NO